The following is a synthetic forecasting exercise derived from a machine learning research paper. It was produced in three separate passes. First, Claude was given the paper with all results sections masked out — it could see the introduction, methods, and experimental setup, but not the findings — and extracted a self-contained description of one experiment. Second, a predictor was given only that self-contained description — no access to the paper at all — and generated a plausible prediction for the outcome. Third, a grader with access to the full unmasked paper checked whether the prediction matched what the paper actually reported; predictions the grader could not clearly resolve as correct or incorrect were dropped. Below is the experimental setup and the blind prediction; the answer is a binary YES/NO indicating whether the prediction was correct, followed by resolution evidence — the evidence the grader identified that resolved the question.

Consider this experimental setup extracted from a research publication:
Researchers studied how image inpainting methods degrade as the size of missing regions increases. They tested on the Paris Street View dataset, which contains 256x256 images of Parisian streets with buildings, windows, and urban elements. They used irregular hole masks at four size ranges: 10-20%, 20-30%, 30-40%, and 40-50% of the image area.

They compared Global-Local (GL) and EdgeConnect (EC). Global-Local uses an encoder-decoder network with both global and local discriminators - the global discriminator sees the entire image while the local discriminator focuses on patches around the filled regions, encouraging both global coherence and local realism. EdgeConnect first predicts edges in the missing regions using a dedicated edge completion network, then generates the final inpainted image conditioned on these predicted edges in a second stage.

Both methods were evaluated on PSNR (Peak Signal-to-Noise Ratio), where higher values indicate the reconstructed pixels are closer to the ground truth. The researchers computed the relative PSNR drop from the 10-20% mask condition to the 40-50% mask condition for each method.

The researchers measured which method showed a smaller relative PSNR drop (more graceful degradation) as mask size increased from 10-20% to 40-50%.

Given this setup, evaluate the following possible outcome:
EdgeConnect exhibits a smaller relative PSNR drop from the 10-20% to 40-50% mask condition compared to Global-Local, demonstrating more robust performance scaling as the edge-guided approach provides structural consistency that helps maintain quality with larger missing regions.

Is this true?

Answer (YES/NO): YES